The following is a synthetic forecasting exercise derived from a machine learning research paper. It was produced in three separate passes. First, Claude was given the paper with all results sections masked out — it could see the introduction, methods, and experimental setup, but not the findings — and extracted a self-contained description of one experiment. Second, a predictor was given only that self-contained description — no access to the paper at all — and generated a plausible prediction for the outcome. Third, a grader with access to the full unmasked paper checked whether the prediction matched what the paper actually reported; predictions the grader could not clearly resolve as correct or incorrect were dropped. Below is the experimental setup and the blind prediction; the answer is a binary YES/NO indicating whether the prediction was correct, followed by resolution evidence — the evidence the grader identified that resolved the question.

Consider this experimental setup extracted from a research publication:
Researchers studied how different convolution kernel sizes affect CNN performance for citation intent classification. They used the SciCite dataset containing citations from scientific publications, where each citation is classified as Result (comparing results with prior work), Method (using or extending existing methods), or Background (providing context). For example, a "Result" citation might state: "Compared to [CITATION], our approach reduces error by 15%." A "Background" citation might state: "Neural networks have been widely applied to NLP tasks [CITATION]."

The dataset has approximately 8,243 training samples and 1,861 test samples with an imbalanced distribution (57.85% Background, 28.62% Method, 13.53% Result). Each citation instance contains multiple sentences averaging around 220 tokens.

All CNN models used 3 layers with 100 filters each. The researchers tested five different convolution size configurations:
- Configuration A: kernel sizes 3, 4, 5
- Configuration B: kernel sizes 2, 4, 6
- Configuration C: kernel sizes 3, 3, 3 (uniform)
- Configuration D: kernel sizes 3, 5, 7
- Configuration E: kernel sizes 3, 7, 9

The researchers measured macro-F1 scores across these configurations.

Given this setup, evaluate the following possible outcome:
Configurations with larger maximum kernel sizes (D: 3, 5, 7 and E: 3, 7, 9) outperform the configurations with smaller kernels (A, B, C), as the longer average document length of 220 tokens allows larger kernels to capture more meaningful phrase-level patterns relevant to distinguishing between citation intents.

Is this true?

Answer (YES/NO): NO